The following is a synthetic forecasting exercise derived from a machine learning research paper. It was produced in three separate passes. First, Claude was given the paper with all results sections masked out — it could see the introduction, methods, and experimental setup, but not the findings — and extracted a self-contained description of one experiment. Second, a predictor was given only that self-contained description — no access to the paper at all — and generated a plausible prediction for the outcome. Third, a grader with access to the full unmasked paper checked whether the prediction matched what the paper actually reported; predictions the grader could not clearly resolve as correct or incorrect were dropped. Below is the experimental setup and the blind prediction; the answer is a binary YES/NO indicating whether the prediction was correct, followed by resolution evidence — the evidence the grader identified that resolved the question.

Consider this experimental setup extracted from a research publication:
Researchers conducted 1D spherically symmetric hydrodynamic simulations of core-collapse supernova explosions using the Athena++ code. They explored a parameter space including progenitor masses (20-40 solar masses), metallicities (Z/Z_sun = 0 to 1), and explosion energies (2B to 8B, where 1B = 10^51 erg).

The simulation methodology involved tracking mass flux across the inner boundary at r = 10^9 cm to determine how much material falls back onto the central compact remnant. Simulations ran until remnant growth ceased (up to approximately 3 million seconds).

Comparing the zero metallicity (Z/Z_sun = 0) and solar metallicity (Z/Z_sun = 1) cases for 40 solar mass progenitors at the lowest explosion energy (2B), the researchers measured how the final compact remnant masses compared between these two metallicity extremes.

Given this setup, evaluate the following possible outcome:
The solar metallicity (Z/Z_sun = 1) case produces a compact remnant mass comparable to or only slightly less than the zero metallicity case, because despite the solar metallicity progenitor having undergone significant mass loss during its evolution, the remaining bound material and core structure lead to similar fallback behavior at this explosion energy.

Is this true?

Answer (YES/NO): NO